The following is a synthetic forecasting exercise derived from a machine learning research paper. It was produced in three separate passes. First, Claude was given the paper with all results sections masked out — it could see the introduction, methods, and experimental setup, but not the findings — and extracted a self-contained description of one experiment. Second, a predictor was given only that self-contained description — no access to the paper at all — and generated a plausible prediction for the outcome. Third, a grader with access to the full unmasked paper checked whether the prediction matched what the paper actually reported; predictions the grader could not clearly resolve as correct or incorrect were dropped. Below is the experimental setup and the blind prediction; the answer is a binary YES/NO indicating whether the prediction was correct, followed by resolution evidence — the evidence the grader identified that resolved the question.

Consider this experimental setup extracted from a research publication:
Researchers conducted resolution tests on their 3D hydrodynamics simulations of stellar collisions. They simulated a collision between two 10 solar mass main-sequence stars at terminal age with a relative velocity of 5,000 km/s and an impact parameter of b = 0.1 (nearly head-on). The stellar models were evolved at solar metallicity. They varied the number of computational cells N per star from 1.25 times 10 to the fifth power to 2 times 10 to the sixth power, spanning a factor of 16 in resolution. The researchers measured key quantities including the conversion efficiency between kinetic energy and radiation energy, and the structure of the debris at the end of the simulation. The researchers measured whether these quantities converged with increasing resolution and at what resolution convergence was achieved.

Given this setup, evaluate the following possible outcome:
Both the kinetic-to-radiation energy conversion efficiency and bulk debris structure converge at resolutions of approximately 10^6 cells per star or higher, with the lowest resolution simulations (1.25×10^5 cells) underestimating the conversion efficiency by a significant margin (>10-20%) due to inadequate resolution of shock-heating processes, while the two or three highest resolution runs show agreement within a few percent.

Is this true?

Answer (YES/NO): NO